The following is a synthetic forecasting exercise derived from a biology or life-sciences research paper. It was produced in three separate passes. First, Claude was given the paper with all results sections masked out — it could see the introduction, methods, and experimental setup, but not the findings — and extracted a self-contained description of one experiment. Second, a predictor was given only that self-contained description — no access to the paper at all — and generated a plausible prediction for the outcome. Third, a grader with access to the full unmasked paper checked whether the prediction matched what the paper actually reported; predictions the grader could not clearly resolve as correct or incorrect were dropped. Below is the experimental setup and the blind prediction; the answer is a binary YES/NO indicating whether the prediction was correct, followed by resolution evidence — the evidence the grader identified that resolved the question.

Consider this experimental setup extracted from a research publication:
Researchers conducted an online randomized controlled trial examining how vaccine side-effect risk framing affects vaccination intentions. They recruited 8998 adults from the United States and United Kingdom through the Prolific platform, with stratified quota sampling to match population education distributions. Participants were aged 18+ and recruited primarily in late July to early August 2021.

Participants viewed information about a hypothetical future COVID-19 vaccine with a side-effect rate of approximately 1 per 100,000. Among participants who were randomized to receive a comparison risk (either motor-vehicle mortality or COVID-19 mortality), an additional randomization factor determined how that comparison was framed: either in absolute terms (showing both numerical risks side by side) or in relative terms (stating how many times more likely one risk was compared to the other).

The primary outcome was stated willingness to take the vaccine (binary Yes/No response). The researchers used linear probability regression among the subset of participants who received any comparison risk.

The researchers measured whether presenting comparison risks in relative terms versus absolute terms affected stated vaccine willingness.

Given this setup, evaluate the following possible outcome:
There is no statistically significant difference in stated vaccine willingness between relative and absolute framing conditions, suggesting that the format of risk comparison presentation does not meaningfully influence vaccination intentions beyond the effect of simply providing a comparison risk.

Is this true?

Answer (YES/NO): YES